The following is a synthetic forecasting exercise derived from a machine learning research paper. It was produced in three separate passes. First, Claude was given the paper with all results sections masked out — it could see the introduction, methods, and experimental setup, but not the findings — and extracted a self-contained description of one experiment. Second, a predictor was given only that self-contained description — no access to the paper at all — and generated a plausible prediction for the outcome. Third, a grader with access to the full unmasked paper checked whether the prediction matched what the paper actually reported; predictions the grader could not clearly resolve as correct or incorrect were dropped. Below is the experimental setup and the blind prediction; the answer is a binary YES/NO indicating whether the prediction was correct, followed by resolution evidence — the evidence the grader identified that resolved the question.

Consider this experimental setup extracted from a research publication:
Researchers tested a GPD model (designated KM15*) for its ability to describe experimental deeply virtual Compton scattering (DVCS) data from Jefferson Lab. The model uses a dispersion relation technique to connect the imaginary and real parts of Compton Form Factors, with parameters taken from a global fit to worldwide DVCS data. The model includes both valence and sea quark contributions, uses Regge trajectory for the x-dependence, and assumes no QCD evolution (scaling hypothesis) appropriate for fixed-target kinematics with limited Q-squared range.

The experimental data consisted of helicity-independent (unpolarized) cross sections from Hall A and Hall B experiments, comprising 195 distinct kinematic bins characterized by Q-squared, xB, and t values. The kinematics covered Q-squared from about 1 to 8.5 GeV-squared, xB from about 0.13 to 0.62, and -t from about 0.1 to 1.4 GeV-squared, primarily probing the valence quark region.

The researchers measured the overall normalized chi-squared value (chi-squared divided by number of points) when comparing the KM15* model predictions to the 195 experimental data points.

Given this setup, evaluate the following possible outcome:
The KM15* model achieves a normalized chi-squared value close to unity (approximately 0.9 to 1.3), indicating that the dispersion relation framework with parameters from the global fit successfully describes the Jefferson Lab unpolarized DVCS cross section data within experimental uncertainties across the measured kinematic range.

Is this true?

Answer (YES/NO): NO